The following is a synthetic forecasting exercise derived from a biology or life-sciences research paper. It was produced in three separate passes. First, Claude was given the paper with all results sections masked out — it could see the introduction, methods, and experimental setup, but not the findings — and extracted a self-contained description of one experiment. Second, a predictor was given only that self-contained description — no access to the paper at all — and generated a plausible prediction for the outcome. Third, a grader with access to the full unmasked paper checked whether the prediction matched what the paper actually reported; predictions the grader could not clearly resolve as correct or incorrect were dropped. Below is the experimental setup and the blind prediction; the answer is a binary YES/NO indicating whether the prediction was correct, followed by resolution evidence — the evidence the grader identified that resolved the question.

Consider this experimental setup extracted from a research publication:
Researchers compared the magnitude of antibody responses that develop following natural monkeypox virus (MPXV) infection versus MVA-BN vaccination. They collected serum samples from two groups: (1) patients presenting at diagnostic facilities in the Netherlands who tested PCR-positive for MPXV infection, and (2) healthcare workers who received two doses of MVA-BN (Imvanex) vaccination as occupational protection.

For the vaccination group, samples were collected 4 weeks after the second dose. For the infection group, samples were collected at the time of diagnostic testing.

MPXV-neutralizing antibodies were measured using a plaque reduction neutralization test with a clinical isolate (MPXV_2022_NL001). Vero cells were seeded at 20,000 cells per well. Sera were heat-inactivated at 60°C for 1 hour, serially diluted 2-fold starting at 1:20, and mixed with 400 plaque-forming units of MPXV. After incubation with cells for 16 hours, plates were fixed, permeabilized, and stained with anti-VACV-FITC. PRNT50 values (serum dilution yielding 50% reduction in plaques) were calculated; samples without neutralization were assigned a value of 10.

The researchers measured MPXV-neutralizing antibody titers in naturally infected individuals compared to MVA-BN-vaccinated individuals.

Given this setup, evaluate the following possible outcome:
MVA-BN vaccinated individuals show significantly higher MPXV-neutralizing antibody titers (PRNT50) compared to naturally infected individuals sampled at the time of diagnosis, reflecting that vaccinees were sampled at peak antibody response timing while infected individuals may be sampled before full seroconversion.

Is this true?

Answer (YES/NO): NO